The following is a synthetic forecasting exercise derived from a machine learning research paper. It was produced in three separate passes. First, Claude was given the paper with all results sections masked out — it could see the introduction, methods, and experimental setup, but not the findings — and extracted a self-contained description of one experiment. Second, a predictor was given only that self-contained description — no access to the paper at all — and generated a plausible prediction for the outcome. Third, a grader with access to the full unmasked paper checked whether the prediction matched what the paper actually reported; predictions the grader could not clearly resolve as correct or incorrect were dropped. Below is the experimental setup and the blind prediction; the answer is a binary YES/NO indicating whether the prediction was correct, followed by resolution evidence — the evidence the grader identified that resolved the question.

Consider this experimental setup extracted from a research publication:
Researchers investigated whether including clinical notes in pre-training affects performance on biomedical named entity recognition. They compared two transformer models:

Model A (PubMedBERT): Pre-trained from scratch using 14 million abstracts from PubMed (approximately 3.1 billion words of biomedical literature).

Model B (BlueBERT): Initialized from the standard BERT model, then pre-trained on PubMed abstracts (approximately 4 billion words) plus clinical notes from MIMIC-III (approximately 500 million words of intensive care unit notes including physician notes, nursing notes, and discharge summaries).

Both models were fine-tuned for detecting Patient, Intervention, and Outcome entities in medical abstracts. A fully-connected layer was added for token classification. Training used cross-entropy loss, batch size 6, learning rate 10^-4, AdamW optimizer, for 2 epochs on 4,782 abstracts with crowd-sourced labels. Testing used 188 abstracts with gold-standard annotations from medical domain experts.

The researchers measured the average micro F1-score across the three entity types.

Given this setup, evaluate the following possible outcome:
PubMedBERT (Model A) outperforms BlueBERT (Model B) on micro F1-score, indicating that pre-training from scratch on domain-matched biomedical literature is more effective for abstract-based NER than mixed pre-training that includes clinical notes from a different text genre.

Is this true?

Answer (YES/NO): YES